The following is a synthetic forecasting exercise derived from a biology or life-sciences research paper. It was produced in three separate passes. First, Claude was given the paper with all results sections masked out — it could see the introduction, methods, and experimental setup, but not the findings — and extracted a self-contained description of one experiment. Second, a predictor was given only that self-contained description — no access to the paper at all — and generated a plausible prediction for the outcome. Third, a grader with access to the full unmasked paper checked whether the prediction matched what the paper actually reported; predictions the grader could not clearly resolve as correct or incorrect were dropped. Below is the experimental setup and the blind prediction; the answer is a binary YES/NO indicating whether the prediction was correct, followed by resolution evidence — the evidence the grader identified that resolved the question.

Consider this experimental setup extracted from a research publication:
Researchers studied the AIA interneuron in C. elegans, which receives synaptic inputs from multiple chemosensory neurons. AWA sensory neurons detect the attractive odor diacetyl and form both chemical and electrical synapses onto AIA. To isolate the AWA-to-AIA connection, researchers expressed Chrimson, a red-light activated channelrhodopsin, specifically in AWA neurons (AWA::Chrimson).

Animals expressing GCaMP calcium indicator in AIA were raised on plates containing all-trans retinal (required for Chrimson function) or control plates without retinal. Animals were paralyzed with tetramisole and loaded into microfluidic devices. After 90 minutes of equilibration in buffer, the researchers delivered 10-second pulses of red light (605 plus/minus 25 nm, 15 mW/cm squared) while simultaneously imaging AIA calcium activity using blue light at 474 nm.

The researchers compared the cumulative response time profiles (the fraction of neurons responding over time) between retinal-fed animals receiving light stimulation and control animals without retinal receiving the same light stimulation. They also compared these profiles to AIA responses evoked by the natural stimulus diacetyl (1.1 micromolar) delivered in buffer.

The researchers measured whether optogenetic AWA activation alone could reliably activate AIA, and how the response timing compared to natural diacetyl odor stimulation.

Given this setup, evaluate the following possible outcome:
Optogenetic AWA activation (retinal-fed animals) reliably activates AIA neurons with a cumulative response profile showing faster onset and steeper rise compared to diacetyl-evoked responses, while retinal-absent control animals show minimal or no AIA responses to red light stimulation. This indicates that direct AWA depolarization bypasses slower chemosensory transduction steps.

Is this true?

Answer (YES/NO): NO